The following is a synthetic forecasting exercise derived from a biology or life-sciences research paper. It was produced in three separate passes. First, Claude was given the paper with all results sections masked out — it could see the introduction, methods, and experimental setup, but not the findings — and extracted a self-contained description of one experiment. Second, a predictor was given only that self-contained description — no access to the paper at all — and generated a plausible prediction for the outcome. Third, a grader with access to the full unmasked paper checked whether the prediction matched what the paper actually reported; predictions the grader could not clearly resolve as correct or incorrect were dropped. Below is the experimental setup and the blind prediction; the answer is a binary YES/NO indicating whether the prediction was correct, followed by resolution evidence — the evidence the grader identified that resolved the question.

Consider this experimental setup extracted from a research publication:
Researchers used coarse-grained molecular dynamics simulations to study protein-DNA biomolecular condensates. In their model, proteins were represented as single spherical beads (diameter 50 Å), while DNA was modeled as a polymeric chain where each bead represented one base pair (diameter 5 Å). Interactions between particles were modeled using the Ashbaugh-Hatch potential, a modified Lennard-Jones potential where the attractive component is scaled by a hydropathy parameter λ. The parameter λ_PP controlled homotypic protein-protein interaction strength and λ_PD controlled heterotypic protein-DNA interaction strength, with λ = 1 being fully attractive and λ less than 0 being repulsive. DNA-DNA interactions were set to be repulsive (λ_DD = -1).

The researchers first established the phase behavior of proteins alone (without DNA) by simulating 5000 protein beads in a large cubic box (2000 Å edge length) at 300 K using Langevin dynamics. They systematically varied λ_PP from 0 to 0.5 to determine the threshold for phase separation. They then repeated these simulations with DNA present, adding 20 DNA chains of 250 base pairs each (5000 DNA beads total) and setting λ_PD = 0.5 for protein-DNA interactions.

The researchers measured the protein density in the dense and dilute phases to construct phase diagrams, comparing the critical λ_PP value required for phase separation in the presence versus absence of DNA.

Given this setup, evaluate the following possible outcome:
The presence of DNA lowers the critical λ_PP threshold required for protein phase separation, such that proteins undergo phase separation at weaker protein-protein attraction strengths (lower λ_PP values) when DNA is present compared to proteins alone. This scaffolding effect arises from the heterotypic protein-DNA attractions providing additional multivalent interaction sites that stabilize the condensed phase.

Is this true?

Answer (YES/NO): NO